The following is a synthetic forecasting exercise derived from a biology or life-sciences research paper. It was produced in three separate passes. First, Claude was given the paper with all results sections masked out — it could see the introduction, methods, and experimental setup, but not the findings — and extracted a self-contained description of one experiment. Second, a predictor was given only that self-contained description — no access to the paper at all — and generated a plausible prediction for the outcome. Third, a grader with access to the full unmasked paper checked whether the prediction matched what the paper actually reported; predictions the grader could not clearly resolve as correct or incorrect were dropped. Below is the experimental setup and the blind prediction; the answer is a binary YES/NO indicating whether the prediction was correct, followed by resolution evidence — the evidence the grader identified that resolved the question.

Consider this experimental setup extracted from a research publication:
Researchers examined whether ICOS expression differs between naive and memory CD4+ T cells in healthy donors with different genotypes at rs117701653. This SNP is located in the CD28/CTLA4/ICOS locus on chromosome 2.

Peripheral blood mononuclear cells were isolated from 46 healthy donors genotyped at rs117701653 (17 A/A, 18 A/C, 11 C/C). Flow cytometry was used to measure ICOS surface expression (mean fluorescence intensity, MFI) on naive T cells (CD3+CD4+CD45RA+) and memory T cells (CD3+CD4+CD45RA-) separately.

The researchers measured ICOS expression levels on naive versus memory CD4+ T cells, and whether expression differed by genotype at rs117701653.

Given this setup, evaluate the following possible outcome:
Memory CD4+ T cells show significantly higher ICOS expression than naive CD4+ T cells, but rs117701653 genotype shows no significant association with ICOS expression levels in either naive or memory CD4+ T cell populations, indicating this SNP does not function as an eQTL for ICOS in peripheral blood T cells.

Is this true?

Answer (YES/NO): NO